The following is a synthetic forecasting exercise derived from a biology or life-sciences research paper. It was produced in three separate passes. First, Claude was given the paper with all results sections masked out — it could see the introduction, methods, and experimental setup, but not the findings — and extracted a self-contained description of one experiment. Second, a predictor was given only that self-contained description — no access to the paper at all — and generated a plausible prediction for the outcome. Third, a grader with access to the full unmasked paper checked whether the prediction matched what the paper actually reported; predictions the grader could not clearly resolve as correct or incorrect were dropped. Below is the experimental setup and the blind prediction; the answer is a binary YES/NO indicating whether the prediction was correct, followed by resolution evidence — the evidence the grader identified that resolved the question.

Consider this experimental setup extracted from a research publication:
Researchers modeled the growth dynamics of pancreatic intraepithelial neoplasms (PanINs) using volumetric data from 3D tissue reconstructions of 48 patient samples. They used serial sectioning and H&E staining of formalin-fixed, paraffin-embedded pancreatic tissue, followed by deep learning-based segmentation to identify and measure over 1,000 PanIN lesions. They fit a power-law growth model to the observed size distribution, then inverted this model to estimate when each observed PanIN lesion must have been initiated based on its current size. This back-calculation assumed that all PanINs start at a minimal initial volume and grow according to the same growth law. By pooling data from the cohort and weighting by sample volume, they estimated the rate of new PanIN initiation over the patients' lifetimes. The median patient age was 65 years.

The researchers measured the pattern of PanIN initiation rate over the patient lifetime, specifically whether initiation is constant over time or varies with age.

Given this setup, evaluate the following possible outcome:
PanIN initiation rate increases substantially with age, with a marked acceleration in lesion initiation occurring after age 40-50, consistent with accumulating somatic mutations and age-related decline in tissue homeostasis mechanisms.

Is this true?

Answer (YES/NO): NO